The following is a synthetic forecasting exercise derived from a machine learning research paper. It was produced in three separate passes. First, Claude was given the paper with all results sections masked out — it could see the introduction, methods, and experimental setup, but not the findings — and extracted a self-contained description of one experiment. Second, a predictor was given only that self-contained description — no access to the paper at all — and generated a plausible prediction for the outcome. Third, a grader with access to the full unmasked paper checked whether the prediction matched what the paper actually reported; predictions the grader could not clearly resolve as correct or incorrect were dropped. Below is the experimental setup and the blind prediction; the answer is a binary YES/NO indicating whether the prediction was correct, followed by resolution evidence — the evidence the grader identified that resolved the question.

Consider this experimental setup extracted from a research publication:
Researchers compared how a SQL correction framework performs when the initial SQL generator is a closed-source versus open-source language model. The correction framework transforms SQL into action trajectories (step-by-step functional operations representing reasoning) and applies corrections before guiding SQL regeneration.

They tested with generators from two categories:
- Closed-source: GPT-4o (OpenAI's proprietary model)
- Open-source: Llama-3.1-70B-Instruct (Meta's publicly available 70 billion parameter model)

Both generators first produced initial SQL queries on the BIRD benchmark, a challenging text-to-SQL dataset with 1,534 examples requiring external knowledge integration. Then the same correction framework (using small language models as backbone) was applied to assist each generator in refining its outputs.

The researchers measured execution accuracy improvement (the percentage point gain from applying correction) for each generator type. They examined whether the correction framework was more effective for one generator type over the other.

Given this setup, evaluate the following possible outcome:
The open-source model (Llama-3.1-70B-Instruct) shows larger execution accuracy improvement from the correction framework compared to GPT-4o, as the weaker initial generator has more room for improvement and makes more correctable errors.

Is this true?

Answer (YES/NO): NO